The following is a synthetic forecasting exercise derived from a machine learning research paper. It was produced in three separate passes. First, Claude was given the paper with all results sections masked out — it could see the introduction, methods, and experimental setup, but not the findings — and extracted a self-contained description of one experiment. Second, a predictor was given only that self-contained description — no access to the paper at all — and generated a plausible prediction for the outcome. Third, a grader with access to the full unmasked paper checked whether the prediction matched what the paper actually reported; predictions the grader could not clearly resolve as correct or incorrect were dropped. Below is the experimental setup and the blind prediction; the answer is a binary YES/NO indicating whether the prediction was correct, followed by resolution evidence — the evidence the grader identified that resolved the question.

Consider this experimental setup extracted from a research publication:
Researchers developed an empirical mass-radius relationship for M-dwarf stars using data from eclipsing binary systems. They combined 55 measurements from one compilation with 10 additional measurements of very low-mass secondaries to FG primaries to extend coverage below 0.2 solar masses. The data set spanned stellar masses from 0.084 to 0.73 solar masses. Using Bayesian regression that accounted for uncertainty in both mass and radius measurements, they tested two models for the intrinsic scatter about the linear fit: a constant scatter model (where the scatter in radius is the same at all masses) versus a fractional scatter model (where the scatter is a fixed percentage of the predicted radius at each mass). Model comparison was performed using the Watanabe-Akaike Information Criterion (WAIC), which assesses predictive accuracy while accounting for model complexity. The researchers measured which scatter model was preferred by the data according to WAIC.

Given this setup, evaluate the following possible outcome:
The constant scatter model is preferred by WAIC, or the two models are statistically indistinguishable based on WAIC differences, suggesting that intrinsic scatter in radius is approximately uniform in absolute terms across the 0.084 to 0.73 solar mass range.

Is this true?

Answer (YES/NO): NO